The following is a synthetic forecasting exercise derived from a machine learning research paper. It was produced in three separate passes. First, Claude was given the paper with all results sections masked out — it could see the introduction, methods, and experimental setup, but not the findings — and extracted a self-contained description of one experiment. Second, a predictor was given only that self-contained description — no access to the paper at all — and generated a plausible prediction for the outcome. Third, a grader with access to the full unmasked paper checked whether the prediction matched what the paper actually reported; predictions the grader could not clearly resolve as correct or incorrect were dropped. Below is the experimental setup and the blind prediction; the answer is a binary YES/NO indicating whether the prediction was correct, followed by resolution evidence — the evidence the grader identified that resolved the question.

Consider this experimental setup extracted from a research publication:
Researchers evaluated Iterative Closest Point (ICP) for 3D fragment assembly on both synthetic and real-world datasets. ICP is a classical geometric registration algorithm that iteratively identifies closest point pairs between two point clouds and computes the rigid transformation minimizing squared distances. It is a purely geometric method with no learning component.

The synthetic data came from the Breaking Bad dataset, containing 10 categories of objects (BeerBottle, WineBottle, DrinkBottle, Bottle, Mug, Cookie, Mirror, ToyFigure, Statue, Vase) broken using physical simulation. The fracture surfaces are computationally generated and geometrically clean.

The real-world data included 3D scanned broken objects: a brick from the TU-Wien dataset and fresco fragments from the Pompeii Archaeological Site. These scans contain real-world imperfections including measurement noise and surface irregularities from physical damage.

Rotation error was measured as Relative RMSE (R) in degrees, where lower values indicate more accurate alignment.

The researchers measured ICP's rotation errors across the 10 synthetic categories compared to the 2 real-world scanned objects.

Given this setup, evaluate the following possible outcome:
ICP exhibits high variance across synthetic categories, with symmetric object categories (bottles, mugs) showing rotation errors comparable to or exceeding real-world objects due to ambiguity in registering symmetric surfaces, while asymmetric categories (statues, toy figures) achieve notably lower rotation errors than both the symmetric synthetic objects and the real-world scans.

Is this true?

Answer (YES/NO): NO